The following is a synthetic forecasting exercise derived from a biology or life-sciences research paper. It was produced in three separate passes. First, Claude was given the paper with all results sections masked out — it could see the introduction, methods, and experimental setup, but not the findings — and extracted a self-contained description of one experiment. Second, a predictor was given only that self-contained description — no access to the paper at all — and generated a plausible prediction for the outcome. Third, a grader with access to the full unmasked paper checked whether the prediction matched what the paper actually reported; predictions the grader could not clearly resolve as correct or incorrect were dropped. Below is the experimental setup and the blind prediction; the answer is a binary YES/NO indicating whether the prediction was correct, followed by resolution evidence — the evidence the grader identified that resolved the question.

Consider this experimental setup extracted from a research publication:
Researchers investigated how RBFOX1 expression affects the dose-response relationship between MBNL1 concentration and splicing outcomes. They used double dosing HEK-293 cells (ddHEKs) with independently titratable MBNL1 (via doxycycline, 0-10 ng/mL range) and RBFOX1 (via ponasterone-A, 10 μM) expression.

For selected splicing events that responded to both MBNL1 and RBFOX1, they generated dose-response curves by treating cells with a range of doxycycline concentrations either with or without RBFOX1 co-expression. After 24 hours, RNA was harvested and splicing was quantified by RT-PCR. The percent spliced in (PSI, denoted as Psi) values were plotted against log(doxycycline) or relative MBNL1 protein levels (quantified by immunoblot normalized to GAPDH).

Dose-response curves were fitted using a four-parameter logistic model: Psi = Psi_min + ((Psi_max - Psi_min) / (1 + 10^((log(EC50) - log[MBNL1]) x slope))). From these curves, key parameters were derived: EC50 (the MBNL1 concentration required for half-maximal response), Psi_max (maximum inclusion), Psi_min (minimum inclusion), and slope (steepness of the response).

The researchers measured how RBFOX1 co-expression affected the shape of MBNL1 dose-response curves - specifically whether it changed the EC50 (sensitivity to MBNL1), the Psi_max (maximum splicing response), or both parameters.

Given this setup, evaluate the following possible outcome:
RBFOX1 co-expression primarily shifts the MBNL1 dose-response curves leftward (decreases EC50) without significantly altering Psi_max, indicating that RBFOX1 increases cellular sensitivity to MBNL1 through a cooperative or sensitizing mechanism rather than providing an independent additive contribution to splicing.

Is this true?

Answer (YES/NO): NO